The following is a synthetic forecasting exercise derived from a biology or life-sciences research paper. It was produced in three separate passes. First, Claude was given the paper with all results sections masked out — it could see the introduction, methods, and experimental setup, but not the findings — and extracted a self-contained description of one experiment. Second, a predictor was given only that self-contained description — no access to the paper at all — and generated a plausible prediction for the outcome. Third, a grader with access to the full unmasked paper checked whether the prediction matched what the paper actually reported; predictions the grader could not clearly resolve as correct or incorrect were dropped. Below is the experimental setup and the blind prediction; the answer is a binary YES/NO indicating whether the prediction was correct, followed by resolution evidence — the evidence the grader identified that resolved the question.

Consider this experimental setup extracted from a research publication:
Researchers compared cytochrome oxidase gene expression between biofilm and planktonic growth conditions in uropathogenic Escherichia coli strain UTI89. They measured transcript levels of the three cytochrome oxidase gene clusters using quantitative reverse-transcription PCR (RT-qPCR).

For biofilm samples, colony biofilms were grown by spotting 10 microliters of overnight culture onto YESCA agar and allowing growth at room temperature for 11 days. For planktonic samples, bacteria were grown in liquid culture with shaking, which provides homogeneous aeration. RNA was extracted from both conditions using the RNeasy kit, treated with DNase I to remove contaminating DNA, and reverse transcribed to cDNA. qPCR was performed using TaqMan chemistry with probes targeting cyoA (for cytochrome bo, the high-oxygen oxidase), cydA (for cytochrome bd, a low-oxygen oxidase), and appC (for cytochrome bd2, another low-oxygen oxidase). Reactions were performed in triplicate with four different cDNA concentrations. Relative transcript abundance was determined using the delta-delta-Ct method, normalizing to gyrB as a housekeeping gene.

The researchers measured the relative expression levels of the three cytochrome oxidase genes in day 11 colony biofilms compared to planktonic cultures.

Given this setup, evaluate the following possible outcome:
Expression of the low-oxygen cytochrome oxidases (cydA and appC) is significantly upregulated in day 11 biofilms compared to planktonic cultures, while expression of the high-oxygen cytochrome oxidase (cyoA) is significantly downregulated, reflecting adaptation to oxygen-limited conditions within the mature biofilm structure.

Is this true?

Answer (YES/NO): NO